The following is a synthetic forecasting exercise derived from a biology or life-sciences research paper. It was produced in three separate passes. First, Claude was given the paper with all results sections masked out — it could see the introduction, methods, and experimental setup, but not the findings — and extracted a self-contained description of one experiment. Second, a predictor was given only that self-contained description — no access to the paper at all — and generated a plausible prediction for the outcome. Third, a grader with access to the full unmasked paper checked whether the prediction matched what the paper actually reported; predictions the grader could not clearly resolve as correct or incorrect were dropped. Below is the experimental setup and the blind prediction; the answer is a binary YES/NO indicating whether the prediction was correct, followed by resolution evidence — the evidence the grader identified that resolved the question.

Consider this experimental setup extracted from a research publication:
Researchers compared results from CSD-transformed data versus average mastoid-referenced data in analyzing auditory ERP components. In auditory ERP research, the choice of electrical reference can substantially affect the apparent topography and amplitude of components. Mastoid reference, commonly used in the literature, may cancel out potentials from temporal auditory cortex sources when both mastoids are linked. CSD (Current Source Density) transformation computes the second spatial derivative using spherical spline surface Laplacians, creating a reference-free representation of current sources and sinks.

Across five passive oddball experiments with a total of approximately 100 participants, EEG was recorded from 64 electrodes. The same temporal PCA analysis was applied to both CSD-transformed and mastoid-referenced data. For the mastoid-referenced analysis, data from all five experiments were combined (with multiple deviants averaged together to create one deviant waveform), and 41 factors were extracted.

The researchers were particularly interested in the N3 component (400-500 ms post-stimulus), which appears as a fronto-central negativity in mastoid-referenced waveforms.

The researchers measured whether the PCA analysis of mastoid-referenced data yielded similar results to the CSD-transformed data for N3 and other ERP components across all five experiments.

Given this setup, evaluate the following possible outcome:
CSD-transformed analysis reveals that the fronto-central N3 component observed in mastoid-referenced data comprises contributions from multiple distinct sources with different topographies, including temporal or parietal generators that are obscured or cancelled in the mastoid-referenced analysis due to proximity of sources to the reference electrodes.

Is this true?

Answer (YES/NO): NO